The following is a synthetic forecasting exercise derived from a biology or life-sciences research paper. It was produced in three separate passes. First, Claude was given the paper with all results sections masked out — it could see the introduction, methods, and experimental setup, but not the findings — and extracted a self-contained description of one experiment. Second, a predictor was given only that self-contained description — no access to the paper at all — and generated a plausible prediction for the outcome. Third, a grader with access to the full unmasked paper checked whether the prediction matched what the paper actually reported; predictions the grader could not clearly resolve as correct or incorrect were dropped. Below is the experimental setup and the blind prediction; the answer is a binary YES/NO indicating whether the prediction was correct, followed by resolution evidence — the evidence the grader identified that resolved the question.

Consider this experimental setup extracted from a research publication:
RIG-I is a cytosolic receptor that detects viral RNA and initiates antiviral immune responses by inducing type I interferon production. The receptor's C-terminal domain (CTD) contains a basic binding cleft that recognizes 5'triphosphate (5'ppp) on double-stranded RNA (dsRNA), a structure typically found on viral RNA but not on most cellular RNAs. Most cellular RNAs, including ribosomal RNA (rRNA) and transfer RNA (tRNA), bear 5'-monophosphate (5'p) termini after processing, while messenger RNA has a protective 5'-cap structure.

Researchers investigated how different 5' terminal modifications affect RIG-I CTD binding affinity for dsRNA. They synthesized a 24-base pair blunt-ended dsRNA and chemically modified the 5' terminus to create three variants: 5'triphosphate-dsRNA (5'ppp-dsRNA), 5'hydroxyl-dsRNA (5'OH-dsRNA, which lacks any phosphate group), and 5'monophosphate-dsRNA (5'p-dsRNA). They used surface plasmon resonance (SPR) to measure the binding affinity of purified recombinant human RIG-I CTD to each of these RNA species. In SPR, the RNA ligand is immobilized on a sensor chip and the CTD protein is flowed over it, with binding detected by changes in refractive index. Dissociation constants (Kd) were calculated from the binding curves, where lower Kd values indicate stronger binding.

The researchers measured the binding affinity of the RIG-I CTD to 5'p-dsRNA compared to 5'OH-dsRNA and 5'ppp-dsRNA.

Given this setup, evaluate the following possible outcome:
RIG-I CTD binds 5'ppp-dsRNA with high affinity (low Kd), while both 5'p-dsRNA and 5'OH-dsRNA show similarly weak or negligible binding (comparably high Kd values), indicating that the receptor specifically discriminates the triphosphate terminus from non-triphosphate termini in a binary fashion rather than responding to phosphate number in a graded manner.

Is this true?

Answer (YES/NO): NO